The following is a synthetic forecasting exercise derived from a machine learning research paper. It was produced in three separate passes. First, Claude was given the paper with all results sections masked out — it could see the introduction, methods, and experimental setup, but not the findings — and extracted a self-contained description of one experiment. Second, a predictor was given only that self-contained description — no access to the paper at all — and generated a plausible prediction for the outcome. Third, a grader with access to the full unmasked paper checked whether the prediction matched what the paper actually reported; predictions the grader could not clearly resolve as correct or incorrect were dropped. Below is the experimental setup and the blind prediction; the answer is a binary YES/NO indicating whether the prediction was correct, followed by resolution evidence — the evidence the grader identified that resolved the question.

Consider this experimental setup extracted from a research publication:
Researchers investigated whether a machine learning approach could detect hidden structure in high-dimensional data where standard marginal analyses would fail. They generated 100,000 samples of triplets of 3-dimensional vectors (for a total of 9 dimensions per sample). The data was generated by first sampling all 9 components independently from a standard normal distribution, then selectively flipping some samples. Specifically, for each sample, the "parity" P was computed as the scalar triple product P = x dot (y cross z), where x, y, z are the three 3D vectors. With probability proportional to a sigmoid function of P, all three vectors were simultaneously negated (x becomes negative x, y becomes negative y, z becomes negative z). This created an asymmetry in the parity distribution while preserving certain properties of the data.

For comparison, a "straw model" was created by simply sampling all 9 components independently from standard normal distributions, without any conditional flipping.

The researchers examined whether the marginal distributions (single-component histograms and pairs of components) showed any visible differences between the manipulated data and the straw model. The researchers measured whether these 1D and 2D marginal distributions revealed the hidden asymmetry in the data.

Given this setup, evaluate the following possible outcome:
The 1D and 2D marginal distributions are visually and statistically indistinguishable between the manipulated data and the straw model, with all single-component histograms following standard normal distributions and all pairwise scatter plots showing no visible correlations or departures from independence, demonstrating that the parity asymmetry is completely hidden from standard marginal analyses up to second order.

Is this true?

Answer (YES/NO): YES